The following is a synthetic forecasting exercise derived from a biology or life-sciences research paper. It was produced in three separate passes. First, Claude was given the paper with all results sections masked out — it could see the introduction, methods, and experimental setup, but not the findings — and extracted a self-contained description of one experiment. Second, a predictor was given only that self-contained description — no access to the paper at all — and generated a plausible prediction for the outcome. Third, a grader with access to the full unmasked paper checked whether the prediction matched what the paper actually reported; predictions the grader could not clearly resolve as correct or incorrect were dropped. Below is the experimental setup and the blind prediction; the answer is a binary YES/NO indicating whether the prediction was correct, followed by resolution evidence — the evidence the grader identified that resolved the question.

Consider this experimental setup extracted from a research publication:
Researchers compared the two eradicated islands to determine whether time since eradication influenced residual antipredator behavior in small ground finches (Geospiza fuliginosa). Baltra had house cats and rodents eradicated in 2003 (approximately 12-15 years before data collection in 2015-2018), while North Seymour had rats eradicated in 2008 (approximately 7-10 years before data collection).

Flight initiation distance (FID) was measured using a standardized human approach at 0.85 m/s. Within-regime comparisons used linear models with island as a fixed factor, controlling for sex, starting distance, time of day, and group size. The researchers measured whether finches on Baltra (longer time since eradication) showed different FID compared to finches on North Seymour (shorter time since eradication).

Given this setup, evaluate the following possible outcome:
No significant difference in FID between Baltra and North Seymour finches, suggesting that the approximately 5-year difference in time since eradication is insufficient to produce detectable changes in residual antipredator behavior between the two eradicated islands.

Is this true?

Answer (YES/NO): YES